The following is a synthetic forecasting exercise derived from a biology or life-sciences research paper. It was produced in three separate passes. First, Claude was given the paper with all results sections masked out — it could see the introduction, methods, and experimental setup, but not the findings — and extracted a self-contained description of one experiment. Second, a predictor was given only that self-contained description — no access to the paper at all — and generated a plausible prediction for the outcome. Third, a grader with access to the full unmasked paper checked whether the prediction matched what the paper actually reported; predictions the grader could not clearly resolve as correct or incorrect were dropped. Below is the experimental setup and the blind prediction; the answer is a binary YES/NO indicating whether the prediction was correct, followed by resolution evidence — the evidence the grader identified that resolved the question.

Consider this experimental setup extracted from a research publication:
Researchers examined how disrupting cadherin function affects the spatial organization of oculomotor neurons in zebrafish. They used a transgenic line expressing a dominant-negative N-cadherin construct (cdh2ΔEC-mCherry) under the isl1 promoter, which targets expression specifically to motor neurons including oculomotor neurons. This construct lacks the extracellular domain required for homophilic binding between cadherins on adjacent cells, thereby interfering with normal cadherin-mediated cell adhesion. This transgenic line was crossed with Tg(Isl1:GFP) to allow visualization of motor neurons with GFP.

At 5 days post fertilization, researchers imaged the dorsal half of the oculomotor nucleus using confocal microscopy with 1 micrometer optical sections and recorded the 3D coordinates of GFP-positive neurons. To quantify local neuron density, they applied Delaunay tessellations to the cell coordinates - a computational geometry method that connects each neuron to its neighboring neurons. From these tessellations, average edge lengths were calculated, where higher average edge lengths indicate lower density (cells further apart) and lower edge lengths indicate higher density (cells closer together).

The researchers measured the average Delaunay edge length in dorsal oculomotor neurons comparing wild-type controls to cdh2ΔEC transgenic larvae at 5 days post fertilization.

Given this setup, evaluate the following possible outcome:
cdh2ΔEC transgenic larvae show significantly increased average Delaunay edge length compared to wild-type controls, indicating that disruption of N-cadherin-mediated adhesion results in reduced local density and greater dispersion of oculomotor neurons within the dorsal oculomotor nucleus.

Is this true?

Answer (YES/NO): YES